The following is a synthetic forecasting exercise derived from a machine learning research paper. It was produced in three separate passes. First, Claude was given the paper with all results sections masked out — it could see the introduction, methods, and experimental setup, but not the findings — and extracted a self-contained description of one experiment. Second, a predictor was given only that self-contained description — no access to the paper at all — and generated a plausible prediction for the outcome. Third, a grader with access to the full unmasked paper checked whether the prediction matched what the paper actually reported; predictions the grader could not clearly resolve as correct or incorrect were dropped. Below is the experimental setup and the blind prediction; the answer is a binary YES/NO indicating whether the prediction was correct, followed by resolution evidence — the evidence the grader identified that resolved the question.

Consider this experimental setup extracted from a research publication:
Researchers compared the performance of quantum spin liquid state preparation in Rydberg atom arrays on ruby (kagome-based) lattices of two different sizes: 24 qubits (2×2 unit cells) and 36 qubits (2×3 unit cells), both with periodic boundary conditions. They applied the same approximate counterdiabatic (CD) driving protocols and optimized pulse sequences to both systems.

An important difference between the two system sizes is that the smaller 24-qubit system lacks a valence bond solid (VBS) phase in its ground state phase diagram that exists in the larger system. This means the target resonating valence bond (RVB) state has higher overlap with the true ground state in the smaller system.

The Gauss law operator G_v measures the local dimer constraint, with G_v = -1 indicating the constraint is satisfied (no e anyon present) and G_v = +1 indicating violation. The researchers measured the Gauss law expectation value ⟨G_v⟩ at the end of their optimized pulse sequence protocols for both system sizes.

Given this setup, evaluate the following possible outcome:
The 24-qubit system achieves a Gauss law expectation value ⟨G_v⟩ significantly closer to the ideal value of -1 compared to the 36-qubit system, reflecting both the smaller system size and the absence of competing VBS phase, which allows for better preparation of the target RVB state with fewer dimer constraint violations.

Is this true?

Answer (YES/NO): NO